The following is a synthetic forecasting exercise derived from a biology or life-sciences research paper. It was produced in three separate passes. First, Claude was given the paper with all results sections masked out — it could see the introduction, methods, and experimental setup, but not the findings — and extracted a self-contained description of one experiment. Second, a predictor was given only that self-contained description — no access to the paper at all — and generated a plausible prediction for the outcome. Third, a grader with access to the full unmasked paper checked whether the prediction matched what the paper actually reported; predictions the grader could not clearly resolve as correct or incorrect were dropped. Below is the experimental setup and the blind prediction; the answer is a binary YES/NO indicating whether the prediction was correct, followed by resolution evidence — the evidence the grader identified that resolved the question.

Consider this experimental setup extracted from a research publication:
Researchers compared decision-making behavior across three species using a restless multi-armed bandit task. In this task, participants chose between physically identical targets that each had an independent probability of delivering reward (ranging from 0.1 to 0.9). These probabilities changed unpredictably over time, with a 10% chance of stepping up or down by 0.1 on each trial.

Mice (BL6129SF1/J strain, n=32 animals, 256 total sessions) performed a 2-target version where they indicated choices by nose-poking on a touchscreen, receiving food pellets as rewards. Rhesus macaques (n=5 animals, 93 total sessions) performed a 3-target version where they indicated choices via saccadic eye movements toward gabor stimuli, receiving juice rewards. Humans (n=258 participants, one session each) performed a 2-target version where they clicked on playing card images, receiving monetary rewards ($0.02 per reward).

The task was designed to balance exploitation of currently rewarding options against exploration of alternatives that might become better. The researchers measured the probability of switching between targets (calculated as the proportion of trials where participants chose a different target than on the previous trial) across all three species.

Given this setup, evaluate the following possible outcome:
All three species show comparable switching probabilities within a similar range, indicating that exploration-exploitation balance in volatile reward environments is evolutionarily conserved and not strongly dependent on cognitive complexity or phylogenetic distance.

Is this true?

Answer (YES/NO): NO